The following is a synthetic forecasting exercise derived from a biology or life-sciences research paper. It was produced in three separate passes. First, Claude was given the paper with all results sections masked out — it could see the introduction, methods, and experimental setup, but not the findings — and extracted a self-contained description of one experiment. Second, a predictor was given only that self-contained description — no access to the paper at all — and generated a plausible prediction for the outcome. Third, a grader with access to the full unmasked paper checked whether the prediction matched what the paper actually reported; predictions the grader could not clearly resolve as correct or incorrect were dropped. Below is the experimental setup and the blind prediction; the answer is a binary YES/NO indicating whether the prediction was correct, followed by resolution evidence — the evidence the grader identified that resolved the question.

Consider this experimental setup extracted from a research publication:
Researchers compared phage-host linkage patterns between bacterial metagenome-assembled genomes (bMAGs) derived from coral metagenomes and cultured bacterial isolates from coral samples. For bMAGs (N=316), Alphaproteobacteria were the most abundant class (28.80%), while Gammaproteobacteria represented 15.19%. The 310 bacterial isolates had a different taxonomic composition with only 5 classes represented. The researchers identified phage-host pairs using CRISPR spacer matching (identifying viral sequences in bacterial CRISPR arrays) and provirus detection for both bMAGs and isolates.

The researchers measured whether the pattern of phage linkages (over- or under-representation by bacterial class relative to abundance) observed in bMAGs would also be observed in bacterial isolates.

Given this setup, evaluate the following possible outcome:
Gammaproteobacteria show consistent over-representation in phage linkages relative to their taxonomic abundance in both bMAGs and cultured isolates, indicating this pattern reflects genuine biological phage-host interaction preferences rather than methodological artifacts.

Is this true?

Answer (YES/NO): NO